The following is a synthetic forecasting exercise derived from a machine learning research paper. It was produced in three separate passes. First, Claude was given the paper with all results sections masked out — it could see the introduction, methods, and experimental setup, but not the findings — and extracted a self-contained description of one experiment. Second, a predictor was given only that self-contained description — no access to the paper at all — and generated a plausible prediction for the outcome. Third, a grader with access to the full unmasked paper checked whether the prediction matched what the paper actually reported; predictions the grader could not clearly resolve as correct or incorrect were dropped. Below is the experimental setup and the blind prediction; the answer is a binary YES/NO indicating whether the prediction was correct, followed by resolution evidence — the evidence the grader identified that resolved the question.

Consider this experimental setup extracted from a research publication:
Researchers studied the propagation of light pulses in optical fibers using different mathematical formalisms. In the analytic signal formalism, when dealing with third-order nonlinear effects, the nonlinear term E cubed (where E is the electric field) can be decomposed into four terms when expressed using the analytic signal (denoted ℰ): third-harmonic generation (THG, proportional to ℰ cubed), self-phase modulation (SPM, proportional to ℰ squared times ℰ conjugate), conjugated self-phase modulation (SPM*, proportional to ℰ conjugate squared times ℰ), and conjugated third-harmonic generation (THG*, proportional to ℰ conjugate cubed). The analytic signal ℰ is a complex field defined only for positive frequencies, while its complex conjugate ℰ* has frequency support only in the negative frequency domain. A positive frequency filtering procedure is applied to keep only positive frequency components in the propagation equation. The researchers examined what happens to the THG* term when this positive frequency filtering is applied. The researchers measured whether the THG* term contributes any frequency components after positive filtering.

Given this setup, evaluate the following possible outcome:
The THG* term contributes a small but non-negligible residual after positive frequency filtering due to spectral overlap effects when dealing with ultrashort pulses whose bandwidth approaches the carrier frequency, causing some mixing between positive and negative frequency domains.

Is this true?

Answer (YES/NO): NO